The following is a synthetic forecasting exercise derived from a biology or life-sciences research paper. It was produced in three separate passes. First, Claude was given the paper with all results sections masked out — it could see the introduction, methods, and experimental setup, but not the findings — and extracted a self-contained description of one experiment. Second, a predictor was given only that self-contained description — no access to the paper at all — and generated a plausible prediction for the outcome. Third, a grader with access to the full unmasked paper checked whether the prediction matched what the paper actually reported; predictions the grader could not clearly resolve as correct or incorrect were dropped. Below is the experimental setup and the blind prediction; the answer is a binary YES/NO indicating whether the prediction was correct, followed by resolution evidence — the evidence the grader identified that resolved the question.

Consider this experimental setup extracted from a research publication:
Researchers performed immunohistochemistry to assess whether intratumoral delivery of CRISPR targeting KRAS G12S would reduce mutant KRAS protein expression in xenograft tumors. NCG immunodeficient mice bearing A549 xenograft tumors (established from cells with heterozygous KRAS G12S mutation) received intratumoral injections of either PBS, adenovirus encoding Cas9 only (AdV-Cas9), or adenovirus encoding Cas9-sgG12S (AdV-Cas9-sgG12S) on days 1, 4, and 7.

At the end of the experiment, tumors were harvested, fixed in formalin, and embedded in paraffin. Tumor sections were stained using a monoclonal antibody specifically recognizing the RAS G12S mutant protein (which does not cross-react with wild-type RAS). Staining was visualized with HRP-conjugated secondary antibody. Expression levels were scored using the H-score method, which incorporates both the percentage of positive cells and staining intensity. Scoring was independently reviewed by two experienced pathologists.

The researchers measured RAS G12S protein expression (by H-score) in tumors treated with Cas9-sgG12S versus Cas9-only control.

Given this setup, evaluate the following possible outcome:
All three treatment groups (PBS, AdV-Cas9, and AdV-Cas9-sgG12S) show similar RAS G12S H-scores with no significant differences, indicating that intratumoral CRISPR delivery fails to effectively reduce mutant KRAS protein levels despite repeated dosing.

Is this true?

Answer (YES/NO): NO